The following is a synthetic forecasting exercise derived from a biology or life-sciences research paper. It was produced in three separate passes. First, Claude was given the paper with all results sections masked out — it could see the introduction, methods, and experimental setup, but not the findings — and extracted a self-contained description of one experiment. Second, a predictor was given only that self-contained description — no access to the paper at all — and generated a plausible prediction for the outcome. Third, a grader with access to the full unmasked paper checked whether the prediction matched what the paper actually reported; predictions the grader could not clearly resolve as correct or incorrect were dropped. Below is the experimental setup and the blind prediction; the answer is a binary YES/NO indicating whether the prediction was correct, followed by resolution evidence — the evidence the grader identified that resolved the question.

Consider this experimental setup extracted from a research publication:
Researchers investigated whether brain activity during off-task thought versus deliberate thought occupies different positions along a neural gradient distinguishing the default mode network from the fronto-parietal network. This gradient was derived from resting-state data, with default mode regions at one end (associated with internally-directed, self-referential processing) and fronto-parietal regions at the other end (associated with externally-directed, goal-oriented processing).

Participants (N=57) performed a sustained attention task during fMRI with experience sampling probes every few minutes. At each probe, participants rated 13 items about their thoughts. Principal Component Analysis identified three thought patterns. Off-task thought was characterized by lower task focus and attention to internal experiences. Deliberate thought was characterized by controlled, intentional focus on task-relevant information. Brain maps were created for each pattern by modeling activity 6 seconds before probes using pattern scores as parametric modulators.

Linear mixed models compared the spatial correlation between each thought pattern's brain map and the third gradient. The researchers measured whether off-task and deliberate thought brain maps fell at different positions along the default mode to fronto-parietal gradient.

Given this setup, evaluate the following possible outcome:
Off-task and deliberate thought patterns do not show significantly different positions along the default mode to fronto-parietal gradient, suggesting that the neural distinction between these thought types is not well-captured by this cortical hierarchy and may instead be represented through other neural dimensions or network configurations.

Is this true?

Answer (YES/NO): NO